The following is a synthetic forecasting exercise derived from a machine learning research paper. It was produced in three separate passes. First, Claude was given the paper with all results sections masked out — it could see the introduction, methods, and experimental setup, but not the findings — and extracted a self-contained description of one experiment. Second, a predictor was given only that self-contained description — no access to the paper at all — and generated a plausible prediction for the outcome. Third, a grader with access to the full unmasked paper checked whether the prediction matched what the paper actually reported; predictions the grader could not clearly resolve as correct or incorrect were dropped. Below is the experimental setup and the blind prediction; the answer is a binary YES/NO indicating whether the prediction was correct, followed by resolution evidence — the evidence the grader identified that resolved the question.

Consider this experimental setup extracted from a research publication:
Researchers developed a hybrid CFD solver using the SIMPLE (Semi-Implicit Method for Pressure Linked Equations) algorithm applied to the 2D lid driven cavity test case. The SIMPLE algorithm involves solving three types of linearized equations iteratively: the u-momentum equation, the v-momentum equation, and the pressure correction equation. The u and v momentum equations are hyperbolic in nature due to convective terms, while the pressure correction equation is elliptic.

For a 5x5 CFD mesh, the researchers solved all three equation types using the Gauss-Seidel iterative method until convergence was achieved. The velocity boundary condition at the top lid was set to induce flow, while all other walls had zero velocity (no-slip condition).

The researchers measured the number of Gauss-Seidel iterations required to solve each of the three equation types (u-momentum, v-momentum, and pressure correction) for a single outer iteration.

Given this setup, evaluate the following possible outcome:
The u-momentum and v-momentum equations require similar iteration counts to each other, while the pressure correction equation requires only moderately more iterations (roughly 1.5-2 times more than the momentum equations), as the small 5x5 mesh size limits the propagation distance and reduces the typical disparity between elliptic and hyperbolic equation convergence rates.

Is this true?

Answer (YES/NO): NO